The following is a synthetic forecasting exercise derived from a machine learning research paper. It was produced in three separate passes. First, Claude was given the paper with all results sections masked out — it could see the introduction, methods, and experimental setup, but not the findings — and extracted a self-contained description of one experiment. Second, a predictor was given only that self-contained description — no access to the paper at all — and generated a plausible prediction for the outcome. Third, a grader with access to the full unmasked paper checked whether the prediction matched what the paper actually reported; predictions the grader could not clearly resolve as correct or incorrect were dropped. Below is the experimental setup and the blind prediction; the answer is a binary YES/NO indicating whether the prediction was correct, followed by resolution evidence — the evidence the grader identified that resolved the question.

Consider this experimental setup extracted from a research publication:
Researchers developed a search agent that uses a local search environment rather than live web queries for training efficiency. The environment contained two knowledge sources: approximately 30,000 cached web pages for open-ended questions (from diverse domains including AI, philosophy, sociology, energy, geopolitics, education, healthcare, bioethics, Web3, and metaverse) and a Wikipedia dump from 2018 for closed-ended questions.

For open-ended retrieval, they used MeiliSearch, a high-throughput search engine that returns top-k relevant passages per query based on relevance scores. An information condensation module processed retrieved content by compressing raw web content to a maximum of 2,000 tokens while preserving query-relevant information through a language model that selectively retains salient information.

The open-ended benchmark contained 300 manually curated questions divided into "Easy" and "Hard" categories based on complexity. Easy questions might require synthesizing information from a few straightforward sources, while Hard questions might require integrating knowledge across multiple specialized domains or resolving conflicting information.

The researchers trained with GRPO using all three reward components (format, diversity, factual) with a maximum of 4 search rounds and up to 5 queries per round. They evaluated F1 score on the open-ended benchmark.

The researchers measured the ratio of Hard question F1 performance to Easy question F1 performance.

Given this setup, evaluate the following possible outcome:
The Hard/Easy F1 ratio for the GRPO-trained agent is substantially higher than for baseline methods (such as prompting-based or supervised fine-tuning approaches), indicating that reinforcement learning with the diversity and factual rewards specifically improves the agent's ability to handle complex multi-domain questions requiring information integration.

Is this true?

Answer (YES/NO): NO